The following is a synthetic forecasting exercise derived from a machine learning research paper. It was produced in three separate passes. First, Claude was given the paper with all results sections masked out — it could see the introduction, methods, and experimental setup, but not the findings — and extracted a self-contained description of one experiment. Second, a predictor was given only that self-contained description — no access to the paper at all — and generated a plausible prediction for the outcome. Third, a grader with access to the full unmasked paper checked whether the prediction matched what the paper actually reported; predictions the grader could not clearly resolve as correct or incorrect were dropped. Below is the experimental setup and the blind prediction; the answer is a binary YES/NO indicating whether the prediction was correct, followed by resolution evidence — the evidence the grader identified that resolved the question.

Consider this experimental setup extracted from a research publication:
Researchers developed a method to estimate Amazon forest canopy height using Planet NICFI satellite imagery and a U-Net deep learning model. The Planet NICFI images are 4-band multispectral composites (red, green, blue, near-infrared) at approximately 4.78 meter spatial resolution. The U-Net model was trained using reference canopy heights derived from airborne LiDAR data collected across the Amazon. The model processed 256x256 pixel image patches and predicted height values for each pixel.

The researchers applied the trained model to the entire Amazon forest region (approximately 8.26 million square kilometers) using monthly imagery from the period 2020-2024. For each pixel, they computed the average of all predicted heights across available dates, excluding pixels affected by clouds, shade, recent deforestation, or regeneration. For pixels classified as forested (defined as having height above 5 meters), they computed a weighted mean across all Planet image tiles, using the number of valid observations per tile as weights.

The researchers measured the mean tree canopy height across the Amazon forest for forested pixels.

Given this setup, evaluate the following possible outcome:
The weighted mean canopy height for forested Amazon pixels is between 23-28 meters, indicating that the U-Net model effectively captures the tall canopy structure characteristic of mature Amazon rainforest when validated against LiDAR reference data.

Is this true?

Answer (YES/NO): NO